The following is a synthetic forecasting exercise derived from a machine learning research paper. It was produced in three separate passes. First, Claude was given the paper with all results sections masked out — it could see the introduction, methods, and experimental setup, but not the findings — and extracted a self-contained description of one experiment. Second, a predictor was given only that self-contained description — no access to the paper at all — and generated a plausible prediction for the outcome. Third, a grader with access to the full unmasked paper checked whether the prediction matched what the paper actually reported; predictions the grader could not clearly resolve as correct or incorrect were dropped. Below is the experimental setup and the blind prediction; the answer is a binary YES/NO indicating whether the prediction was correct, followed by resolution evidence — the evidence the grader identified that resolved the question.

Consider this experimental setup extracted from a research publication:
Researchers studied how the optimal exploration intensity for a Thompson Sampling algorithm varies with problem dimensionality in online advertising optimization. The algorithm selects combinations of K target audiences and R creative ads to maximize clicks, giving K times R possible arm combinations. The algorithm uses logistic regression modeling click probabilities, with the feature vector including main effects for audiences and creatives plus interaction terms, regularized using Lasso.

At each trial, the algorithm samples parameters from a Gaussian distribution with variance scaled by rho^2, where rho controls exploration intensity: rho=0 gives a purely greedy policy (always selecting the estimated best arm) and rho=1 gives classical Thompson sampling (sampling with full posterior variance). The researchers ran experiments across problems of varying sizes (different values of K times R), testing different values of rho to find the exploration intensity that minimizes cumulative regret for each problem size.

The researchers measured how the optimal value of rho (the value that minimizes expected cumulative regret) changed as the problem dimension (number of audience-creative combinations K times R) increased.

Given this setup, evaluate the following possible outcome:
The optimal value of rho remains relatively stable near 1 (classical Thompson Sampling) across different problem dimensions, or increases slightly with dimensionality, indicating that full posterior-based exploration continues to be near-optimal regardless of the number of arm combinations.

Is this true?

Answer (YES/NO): NO